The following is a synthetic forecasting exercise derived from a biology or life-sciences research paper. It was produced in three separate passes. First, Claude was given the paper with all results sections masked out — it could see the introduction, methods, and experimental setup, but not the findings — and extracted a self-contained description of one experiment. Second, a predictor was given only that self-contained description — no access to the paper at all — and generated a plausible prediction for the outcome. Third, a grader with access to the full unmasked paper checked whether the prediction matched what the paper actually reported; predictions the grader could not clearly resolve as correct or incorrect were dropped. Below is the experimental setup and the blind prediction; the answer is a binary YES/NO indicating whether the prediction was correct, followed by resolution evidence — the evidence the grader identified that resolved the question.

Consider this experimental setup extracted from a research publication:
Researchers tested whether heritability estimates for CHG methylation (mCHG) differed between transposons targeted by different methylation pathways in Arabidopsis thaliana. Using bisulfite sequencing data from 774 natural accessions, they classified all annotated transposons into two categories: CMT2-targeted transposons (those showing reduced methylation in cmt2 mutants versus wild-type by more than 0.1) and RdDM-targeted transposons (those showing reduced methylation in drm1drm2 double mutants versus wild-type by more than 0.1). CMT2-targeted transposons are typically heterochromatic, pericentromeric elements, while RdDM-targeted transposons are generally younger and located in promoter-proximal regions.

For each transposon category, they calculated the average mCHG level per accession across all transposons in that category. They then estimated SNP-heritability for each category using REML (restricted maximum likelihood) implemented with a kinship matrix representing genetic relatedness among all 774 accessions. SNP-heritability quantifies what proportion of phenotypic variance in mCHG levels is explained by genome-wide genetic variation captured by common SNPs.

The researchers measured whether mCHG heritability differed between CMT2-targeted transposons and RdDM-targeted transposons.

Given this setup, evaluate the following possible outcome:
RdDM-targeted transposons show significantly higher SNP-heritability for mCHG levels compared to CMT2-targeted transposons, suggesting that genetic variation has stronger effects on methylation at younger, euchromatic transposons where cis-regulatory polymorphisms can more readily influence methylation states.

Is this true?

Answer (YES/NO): NO